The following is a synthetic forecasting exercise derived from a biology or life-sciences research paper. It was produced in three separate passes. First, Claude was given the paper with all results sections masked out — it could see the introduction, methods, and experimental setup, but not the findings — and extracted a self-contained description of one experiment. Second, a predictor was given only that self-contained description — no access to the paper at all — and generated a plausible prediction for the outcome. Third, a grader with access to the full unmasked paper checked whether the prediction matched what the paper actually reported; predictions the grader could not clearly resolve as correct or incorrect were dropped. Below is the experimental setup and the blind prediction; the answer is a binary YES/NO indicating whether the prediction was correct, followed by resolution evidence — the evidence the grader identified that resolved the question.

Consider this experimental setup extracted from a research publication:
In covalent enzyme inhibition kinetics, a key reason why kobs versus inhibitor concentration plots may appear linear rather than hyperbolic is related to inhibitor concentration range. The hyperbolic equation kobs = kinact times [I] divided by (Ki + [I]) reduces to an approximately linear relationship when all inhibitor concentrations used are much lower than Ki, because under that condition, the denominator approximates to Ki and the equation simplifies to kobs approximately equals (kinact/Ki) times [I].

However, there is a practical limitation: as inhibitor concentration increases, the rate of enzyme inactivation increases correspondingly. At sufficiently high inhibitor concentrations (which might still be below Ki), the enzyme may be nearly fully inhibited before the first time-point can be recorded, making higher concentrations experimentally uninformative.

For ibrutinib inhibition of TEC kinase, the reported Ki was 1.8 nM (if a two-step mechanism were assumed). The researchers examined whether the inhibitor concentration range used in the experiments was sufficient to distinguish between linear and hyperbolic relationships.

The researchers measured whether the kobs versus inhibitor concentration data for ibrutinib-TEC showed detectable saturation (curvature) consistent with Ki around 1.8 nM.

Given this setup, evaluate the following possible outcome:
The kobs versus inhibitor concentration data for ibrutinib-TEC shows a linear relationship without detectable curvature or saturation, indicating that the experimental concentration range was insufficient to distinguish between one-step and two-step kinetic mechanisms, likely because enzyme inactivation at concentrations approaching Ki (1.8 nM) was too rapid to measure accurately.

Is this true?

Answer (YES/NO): YES